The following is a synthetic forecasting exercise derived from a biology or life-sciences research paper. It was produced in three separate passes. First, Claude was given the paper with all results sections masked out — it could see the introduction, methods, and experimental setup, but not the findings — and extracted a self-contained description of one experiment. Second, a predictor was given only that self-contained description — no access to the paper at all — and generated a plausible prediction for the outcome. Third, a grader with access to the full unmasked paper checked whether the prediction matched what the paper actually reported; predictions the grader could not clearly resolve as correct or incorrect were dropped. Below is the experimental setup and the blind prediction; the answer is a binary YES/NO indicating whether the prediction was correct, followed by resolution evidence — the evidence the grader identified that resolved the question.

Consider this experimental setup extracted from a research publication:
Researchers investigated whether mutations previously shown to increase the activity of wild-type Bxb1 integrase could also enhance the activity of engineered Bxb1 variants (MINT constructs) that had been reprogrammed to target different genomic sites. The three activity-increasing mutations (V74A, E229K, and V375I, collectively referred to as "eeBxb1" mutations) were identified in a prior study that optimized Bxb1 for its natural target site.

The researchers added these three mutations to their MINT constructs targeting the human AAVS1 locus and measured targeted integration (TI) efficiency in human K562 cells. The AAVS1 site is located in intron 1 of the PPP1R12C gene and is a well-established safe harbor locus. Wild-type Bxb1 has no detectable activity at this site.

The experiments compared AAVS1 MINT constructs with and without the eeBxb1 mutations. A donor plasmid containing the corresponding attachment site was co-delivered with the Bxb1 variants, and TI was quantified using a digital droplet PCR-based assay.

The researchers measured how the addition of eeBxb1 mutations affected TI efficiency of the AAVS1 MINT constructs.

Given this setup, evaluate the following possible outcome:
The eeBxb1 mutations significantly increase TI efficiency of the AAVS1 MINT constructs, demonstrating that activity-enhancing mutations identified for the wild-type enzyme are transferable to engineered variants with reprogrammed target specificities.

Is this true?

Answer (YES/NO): YES